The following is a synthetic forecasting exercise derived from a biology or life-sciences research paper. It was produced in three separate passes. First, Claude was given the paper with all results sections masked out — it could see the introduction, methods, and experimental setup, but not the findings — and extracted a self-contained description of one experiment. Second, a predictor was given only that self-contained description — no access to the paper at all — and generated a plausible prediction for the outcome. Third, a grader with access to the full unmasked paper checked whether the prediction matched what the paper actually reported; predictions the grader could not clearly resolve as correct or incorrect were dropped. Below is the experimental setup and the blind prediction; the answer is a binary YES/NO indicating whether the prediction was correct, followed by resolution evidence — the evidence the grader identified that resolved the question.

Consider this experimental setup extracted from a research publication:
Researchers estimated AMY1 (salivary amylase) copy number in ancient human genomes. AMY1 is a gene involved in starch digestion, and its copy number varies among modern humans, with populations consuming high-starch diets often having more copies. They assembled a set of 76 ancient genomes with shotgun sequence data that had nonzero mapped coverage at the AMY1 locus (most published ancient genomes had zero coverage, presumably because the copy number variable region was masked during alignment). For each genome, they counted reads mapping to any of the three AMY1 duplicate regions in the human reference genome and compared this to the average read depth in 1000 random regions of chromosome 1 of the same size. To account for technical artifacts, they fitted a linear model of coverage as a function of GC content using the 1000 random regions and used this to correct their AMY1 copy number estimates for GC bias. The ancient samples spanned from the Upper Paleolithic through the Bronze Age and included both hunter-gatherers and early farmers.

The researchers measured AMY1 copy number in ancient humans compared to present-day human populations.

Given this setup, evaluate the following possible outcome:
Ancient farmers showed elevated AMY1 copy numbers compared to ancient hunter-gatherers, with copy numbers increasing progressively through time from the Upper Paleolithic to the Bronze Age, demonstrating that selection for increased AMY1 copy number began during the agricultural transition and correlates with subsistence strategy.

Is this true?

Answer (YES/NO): NO